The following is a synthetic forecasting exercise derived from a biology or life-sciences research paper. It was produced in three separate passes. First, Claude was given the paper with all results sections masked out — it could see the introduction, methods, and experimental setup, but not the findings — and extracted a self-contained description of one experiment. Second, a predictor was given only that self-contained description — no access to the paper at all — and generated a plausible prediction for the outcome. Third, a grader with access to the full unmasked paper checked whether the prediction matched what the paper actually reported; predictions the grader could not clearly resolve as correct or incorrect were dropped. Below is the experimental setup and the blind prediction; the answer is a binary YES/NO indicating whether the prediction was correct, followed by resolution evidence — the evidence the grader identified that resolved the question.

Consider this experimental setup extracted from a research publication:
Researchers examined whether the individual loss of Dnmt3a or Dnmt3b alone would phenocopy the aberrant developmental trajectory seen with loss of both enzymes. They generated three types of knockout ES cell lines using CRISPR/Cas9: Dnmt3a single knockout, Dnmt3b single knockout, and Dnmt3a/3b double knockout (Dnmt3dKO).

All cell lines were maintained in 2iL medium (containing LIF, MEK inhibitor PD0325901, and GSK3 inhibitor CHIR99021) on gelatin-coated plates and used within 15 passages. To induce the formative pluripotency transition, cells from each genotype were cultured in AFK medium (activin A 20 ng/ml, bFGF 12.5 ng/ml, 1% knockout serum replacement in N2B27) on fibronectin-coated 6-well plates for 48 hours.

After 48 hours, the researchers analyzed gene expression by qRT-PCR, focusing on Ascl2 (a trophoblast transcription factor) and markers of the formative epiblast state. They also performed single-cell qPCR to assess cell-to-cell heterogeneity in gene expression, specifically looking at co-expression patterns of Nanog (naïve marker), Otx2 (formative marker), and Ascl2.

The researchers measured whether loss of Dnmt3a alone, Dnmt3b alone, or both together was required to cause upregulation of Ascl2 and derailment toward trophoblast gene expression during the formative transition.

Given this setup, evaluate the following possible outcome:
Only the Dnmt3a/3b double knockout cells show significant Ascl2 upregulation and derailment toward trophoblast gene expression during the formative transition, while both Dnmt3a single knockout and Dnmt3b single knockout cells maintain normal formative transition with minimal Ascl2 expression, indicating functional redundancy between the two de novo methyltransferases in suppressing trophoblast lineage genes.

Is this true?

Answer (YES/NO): NO